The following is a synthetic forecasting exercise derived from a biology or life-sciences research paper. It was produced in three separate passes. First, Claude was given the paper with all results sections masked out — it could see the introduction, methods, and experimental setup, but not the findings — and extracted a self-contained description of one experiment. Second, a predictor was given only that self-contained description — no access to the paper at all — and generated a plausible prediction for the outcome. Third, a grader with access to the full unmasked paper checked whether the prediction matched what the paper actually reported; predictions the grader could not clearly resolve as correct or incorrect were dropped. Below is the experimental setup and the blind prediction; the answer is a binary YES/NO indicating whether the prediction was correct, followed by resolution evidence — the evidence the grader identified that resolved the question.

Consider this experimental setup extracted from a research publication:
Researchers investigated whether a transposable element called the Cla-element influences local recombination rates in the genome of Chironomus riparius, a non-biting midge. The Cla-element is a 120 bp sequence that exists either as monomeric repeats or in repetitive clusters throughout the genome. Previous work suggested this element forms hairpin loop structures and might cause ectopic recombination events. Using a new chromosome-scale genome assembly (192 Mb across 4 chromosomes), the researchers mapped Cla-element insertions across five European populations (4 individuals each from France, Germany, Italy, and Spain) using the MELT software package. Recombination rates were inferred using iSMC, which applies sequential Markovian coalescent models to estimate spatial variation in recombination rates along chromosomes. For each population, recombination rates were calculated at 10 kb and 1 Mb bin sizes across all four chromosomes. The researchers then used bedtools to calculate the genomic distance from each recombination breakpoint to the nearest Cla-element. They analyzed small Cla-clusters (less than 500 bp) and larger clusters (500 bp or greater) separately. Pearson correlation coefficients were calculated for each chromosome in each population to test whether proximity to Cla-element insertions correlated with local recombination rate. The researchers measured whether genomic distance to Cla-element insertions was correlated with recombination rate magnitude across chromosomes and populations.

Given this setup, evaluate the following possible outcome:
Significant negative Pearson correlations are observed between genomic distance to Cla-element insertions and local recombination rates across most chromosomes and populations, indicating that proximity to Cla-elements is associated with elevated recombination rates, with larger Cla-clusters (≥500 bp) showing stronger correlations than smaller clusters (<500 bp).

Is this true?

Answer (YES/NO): NO